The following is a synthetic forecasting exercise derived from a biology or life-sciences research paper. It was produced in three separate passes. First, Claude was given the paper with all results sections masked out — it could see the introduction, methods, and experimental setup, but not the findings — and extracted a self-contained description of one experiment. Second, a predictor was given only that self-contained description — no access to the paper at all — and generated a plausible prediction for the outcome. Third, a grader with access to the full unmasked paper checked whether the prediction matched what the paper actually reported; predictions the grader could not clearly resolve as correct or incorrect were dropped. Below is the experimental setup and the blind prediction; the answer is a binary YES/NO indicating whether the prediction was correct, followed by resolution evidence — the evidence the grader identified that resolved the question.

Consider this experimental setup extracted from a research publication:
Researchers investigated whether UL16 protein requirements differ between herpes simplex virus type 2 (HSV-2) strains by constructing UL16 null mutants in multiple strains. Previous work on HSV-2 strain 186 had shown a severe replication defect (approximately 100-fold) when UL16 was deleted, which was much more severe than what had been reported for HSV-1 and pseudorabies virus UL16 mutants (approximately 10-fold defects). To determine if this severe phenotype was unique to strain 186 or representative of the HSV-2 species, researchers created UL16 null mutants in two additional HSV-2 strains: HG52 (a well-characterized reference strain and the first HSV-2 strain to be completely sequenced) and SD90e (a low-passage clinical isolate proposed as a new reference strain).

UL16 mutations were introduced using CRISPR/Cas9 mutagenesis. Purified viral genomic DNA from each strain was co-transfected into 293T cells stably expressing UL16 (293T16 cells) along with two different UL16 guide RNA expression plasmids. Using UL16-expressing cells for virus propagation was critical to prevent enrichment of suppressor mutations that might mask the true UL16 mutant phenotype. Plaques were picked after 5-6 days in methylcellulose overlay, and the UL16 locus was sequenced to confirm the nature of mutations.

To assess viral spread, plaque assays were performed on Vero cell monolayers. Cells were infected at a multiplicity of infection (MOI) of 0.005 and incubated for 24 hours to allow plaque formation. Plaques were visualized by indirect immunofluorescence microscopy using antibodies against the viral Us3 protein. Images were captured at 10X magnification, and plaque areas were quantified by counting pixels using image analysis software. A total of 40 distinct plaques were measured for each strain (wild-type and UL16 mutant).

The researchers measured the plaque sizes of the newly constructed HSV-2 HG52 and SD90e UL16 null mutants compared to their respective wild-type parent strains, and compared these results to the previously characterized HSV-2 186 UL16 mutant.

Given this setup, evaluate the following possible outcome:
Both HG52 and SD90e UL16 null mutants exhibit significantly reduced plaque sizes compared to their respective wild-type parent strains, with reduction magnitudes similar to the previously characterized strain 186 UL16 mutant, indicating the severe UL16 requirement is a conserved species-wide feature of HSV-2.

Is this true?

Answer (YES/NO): YES